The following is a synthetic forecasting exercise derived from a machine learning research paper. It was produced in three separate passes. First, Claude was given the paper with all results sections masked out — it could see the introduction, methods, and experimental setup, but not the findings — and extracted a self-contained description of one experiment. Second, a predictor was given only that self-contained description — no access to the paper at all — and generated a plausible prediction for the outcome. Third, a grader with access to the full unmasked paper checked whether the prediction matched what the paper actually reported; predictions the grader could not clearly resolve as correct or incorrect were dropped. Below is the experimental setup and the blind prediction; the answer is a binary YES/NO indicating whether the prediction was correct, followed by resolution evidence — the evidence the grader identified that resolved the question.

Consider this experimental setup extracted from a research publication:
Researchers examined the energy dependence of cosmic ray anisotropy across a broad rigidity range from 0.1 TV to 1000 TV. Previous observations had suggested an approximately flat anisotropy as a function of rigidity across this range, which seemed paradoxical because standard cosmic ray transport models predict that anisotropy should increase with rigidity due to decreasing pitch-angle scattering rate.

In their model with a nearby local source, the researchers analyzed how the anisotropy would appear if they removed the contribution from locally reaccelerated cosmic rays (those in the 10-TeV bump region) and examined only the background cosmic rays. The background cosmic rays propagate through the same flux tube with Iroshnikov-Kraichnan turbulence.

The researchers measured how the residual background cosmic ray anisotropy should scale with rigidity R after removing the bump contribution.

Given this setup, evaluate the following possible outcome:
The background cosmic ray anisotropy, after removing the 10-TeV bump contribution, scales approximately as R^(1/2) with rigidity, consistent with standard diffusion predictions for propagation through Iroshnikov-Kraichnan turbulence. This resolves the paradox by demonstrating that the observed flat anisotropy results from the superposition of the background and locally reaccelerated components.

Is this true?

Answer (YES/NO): YES